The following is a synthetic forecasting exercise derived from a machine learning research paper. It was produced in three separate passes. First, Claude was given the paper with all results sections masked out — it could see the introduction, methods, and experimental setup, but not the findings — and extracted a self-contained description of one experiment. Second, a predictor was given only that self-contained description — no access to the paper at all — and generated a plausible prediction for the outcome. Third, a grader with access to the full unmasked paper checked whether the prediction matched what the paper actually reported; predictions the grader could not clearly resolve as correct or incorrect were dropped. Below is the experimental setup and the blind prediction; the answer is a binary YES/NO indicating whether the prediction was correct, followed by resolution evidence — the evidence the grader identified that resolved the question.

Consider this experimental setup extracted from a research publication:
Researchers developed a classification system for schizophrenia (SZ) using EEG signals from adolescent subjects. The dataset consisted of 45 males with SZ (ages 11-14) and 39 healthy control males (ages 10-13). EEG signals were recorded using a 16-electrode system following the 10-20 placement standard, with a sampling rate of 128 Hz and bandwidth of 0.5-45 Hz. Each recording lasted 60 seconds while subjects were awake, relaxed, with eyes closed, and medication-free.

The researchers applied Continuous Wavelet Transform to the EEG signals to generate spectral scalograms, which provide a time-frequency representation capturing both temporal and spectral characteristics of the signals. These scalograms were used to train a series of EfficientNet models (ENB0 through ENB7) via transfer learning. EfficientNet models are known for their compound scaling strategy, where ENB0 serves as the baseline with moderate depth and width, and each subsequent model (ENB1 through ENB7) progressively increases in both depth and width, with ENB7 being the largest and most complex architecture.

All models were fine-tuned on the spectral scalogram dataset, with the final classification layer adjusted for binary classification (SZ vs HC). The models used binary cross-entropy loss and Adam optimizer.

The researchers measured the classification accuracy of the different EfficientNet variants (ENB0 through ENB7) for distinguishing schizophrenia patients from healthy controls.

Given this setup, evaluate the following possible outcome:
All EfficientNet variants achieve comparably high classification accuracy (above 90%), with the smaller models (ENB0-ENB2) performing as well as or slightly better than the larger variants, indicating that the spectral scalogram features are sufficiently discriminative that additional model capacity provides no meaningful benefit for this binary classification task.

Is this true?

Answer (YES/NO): NO